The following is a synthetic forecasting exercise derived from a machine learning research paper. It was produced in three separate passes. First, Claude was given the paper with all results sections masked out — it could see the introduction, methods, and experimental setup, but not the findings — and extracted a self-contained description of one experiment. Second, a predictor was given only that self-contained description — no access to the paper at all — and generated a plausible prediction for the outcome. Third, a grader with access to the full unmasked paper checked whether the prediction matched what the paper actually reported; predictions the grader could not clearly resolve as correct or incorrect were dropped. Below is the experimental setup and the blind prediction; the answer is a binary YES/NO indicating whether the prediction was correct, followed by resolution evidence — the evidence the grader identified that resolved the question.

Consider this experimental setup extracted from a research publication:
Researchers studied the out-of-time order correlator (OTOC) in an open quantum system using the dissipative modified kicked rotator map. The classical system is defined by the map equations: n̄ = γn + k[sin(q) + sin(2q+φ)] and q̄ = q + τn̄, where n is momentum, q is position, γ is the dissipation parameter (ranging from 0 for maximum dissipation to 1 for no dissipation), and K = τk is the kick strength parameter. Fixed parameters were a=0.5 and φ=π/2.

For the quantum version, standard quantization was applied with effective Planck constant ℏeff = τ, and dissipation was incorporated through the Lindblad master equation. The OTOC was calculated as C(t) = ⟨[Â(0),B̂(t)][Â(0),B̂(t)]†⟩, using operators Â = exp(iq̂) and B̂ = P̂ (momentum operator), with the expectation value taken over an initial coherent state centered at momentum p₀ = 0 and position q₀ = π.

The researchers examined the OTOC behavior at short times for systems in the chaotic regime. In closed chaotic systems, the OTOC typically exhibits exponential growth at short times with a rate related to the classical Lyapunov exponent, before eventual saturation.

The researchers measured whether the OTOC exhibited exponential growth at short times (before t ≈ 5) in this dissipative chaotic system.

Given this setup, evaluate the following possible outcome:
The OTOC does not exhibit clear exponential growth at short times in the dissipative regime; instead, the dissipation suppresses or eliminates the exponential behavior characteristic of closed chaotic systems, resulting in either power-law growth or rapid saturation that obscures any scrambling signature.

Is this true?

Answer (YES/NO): NO